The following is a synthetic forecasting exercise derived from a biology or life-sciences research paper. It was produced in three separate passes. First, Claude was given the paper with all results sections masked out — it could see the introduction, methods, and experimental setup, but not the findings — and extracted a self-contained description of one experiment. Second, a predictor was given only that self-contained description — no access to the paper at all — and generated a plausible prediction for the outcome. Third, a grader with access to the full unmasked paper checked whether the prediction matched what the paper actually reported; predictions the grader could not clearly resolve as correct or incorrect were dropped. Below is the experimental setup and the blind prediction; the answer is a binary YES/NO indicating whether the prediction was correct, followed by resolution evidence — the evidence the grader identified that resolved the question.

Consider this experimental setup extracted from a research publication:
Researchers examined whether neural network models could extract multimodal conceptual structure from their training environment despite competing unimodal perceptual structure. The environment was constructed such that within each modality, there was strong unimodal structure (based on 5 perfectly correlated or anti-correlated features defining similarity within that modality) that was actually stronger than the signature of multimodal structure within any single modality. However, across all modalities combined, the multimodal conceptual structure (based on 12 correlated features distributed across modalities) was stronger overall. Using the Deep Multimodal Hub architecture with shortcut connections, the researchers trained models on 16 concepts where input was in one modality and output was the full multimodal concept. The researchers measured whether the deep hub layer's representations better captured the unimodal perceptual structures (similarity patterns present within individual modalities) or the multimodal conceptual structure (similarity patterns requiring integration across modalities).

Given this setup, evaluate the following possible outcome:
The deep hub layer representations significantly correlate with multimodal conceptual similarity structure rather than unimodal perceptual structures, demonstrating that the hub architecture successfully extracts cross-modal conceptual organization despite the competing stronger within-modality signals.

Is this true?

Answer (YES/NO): YES